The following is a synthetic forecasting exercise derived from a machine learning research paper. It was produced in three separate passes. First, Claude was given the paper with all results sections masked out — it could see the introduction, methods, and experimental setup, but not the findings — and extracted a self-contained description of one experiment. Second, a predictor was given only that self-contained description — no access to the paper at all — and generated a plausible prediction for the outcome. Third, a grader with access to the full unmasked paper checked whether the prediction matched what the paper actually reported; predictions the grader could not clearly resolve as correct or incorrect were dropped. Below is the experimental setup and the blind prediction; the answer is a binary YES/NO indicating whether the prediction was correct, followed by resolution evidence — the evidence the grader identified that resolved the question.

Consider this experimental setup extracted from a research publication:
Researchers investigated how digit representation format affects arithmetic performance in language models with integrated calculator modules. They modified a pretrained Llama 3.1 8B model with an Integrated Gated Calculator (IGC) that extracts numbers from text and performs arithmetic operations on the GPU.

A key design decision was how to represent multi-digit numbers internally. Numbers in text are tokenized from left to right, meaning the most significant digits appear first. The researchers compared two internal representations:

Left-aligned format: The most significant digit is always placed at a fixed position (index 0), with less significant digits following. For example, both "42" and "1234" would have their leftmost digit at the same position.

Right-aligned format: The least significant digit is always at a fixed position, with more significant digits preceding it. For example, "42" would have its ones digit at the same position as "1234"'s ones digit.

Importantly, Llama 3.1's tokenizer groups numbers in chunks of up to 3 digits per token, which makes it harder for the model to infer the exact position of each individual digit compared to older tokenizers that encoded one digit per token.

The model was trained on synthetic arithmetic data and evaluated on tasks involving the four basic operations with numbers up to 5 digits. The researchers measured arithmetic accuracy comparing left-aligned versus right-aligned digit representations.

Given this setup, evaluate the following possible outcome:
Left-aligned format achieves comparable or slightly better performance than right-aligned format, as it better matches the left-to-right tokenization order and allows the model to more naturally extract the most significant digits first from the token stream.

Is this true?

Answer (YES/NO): NO